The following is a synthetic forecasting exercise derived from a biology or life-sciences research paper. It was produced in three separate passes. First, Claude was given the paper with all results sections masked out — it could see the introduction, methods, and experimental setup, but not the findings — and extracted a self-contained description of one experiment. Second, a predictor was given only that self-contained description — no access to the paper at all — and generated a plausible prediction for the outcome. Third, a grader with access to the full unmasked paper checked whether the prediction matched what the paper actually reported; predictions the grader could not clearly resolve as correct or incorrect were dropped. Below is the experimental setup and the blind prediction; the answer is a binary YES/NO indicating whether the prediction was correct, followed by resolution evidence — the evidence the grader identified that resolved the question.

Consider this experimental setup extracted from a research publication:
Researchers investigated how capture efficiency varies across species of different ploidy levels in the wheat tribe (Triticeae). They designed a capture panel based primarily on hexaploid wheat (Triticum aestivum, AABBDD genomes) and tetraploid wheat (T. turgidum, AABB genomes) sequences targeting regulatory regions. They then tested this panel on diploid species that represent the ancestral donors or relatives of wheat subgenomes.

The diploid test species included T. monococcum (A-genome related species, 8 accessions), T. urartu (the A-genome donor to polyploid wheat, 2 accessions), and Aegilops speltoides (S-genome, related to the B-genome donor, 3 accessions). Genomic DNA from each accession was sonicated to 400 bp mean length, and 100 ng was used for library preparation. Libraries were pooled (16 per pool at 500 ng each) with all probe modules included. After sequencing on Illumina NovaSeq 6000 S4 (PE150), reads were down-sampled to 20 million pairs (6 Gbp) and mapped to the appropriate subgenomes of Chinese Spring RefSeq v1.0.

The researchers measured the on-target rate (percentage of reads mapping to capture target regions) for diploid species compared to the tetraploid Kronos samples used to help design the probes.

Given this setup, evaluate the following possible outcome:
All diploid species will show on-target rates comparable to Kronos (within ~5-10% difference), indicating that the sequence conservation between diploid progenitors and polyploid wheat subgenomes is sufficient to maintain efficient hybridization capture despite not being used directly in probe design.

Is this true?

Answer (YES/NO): NO